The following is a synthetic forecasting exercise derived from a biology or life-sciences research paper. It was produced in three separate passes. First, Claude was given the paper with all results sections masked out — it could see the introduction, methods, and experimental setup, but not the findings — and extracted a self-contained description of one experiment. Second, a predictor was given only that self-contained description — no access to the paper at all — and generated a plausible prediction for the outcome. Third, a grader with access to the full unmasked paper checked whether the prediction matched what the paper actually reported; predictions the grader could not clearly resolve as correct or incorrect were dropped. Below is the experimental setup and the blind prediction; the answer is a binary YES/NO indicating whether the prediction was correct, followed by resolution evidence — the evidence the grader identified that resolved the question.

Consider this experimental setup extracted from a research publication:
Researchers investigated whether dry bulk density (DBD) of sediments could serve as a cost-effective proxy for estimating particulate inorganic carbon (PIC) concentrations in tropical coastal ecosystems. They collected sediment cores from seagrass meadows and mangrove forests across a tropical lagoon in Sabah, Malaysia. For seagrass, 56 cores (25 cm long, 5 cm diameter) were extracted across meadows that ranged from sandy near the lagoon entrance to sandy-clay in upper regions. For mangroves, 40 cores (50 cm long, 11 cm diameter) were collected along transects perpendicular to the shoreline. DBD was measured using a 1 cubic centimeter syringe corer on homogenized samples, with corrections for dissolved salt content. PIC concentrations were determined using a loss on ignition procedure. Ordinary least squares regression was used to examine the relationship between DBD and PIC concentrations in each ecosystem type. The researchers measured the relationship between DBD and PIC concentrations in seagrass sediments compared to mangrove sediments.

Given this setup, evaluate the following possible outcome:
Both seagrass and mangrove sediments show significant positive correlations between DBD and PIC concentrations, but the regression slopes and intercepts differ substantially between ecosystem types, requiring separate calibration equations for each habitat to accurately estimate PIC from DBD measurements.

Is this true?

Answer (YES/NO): NO